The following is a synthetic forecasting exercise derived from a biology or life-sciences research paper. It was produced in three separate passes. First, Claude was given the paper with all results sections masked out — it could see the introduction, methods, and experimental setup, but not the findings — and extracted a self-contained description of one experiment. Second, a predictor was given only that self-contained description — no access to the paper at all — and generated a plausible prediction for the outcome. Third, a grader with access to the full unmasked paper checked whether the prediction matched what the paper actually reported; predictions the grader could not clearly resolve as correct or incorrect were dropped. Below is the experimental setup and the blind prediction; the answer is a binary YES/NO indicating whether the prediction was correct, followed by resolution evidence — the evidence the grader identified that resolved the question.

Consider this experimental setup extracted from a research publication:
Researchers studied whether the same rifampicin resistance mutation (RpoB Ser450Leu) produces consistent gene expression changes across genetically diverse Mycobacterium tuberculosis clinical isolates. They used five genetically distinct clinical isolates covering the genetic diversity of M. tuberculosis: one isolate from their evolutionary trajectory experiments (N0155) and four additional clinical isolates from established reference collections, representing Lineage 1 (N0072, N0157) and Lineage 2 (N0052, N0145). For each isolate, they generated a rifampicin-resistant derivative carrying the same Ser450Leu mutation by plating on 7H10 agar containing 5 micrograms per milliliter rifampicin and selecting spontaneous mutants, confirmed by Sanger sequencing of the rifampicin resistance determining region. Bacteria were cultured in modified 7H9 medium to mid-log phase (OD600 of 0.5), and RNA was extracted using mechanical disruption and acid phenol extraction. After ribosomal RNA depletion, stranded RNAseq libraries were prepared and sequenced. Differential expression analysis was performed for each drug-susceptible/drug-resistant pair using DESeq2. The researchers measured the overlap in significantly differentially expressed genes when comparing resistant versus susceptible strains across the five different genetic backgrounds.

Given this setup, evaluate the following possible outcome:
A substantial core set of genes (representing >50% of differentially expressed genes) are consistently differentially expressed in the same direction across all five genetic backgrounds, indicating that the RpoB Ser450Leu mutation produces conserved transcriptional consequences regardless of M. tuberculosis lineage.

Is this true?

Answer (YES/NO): NO